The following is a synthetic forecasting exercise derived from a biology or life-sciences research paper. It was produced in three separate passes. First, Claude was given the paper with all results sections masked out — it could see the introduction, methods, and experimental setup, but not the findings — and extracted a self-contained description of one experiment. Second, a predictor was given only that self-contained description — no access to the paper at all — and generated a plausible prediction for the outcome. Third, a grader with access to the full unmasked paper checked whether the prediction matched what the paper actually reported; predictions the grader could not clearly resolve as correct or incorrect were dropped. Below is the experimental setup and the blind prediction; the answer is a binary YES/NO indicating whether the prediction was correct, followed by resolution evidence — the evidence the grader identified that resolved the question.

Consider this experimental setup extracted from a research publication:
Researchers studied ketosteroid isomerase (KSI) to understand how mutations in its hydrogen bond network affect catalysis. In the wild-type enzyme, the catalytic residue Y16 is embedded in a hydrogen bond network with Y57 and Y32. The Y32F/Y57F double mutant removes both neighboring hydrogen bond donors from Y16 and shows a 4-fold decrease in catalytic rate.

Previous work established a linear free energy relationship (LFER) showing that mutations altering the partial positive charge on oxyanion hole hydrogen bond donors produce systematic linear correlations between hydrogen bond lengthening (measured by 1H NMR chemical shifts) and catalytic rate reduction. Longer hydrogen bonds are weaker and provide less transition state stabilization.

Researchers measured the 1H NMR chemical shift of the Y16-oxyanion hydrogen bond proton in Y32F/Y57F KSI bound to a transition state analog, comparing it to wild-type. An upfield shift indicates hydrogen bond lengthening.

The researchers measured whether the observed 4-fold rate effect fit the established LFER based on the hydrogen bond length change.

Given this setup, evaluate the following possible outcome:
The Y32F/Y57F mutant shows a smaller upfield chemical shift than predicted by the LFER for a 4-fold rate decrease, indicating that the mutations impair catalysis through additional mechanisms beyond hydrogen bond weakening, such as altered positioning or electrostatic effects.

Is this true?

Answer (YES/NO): NO